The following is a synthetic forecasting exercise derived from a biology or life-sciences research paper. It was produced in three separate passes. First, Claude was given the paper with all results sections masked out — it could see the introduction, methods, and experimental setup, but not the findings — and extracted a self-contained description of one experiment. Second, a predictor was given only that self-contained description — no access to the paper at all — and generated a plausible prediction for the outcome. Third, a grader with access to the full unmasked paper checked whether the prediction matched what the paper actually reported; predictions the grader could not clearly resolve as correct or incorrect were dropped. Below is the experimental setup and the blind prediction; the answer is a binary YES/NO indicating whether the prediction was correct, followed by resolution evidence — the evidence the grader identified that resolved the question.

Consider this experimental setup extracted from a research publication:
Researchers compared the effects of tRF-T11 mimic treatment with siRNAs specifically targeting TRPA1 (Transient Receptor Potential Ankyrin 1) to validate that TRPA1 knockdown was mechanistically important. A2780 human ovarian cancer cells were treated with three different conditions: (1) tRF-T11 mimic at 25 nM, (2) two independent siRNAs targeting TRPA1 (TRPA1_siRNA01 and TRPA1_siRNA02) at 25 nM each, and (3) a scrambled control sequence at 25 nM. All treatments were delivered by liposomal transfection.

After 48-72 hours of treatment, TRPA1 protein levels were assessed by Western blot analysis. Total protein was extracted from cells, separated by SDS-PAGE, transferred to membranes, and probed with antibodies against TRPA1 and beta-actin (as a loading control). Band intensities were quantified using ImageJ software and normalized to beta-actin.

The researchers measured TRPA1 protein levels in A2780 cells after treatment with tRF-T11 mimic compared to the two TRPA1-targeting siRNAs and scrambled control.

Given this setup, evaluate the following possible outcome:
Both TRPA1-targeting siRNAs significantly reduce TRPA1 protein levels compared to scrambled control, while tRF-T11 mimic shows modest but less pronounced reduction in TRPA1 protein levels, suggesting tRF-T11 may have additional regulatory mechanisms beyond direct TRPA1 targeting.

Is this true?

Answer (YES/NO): NO